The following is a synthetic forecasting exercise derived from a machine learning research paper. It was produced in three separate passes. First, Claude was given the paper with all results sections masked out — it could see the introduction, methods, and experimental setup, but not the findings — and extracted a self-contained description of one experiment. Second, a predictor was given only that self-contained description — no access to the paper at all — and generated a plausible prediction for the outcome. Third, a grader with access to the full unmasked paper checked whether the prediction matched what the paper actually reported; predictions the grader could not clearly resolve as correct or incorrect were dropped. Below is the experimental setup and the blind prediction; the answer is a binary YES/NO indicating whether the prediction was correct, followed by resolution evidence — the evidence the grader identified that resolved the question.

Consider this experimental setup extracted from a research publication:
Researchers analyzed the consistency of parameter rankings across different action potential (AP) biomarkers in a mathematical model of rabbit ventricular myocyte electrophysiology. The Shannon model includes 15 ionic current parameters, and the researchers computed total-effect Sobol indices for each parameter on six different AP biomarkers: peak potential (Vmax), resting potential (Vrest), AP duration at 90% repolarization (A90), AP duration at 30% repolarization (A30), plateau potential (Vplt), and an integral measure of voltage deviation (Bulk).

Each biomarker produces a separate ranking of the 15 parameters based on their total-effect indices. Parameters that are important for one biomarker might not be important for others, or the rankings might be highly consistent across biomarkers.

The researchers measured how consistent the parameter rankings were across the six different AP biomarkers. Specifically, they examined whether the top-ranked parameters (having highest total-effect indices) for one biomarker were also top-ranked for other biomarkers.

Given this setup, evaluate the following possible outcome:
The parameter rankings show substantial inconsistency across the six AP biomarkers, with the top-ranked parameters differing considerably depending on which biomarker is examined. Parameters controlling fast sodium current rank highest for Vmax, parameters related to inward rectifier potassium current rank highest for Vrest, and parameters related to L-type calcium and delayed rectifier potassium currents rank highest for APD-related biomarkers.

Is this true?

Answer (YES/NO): NO